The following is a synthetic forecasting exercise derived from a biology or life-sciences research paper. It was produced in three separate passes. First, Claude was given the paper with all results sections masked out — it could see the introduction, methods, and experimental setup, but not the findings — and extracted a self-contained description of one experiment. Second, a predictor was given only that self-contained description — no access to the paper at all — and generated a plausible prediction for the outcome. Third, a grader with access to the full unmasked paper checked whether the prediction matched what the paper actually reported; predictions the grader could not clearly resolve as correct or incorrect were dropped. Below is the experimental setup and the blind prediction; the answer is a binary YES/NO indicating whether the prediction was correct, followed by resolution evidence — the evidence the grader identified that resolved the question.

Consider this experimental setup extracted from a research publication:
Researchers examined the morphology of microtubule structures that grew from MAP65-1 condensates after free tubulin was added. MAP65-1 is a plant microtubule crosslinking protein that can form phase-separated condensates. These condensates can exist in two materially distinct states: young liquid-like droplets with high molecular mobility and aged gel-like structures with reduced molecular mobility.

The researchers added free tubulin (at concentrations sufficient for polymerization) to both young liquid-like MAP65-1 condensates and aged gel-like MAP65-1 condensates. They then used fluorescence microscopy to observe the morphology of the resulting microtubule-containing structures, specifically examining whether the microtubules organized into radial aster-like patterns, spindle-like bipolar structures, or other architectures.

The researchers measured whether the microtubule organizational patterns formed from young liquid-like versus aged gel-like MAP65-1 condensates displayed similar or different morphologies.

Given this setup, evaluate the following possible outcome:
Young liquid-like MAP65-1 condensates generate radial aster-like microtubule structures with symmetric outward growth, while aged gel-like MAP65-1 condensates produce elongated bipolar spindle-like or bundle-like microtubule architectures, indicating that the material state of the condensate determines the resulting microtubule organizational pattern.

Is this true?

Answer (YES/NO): NO